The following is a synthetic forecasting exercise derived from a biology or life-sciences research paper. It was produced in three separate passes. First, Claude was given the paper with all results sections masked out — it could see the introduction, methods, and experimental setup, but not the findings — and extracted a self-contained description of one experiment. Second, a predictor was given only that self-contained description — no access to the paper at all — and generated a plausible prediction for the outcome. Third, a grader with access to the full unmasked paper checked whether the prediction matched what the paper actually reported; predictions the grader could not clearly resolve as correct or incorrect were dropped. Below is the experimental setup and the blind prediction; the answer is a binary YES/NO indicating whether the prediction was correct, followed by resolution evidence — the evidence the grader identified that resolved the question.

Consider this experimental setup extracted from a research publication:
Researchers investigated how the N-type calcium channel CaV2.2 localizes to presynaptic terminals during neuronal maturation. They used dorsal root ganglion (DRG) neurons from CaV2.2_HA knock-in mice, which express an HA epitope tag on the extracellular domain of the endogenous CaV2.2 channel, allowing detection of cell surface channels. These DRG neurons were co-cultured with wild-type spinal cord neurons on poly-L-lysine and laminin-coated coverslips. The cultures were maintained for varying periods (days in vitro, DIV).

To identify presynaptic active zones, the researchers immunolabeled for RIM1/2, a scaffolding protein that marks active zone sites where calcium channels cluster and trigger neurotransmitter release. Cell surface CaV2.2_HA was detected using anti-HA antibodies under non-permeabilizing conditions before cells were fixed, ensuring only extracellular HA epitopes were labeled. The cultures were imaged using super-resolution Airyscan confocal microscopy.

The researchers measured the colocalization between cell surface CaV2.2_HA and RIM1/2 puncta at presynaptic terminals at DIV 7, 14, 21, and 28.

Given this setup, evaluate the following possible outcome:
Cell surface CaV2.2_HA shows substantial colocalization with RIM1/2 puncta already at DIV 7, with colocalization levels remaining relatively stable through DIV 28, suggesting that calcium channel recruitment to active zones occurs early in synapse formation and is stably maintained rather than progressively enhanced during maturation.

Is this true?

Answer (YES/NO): NO